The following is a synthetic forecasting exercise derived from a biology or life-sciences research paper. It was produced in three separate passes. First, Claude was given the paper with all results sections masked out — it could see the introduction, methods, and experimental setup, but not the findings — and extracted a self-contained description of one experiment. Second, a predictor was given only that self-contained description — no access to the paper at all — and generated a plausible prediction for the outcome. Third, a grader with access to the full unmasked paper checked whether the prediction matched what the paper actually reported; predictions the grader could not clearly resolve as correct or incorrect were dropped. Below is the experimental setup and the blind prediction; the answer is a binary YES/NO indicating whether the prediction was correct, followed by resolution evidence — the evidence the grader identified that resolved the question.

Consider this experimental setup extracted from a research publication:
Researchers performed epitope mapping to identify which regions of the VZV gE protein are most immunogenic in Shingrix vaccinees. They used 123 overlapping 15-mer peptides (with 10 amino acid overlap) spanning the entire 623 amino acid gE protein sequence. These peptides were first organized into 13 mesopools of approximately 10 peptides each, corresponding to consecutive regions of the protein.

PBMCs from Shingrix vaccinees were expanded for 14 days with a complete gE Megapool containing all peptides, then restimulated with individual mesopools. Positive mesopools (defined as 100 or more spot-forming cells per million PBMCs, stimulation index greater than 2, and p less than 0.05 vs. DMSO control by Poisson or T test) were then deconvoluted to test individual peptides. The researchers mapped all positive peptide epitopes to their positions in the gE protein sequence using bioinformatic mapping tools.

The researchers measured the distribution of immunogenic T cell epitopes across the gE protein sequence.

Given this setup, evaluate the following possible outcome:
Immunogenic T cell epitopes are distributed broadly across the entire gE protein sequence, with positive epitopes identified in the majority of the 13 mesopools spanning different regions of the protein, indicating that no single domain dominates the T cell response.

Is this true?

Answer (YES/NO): NO